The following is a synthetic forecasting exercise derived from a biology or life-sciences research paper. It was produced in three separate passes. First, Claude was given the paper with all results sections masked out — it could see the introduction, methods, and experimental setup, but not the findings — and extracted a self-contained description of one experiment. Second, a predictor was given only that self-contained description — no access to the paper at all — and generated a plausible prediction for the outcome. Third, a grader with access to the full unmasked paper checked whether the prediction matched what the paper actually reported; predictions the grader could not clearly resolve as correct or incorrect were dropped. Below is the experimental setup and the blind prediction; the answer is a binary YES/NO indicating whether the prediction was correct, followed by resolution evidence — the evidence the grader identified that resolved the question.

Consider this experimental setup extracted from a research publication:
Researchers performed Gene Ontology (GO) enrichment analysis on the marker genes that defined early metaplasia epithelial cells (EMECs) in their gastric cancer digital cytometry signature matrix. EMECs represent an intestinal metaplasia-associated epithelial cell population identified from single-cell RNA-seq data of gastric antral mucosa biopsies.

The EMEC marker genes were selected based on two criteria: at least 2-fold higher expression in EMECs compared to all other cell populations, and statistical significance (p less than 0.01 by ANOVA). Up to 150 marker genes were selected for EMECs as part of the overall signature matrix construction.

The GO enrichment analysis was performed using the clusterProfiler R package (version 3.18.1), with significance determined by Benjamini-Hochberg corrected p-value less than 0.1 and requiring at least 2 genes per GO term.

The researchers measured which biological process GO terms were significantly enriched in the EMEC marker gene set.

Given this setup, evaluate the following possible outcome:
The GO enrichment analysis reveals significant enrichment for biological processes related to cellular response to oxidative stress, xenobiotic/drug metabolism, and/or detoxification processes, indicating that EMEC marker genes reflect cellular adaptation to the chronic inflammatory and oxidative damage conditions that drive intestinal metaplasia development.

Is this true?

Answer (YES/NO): NO